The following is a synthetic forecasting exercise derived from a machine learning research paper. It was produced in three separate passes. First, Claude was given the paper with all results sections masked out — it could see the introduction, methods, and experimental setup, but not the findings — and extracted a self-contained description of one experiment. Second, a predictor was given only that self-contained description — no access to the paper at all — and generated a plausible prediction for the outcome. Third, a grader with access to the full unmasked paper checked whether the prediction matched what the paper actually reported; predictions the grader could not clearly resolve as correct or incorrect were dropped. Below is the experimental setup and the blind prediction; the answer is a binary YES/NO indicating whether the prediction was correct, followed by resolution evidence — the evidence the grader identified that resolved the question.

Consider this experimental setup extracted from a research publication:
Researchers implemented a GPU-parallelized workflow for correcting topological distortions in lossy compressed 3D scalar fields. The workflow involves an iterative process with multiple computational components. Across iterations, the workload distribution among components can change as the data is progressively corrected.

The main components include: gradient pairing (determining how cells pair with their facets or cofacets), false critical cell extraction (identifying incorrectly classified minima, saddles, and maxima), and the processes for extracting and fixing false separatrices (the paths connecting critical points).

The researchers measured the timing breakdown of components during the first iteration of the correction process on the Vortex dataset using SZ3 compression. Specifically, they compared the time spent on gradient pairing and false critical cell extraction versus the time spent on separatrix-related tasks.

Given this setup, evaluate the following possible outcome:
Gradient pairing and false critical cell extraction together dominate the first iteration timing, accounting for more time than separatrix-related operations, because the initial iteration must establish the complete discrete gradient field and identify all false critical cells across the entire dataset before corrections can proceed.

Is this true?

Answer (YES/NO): YES